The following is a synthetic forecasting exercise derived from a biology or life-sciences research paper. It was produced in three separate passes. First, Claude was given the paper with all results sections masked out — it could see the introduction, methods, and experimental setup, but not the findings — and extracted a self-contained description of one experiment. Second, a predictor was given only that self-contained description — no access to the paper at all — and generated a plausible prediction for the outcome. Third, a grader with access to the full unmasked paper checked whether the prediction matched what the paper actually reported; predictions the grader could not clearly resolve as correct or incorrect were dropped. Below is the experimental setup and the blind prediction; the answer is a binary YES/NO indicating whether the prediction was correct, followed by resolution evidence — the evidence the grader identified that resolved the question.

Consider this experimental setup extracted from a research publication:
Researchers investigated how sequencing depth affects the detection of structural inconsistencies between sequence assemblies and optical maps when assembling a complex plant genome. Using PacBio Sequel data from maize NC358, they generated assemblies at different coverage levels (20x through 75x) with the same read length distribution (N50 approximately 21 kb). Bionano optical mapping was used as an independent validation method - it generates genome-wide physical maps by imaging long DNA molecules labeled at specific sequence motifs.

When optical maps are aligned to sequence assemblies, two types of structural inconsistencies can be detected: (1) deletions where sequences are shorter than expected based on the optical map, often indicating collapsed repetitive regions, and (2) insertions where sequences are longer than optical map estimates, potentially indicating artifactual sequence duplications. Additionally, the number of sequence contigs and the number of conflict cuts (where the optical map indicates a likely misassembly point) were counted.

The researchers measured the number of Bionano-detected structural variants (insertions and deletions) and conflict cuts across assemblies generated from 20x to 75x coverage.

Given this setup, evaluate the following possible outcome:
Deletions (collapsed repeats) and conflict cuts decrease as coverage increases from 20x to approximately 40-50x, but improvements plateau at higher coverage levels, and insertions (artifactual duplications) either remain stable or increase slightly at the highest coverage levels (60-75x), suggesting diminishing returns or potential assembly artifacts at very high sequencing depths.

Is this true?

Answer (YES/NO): NO